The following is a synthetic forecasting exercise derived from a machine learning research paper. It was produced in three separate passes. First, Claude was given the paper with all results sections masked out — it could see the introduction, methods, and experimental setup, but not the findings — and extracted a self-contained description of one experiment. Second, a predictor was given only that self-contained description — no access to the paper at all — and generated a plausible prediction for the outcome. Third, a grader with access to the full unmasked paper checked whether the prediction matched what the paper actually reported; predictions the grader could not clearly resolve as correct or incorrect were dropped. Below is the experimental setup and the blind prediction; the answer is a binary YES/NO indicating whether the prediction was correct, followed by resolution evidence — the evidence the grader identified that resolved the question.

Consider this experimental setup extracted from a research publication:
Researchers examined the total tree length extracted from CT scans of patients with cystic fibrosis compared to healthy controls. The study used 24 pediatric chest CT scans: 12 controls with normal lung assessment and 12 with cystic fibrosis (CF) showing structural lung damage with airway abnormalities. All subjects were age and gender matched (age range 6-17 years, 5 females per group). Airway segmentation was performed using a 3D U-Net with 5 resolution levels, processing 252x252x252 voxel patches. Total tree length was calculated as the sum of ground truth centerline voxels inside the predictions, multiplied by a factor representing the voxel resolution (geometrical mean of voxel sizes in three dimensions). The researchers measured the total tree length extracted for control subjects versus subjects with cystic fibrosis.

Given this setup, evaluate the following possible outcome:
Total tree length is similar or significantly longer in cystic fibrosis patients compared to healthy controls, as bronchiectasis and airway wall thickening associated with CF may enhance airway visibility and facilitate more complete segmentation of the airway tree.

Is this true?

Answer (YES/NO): YES